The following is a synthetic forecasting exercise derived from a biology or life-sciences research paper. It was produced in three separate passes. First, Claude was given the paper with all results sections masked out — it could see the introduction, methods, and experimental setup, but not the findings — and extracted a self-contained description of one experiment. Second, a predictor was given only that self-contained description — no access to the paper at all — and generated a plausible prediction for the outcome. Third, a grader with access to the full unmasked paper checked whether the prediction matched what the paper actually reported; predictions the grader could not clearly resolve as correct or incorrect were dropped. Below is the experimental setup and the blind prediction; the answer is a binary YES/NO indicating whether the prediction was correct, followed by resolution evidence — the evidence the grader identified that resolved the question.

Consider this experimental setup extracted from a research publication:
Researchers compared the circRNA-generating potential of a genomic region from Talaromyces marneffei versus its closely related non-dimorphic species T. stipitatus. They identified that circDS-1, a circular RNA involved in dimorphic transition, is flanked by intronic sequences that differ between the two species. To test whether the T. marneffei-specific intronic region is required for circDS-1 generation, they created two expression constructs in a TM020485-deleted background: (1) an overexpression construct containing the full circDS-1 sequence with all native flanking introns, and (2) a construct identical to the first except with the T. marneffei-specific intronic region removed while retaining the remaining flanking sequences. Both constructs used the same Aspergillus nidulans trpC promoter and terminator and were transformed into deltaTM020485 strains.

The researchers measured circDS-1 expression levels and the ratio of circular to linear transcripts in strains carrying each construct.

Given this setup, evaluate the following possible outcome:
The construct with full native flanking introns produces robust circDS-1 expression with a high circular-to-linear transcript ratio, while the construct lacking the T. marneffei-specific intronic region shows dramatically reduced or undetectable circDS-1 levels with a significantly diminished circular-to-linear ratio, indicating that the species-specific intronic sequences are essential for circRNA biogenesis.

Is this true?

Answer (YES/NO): YES